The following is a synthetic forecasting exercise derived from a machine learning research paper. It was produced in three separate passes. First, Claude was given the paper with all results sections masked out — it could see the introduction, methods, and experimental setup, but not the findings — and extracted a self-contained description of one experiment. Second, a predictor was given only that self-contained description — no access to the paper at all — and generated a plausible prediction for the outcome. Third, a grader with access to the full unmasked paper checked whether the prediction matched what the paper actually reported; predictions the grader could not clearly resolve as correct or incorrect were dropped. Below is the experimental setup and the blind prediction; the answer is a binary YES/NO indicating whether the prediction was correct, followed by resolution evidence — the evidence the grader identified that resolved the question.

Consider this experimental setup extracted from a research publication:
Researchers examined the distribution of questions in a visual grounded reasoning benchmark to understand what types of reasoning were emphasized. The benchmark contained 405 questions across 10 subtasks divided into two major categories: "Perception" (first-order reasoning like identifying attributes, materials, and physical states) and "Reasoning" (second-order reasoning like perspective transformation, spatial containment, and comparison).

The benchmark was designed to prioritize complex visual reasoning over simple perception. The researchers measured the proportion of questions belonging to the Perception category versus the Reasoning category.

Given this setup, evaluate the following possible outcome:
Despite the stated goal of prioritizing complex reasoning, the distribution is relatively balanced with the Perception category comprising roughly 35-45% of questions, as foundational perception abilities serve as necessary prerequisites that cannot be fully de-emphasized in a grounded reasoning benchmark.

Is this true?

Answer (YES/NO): YES